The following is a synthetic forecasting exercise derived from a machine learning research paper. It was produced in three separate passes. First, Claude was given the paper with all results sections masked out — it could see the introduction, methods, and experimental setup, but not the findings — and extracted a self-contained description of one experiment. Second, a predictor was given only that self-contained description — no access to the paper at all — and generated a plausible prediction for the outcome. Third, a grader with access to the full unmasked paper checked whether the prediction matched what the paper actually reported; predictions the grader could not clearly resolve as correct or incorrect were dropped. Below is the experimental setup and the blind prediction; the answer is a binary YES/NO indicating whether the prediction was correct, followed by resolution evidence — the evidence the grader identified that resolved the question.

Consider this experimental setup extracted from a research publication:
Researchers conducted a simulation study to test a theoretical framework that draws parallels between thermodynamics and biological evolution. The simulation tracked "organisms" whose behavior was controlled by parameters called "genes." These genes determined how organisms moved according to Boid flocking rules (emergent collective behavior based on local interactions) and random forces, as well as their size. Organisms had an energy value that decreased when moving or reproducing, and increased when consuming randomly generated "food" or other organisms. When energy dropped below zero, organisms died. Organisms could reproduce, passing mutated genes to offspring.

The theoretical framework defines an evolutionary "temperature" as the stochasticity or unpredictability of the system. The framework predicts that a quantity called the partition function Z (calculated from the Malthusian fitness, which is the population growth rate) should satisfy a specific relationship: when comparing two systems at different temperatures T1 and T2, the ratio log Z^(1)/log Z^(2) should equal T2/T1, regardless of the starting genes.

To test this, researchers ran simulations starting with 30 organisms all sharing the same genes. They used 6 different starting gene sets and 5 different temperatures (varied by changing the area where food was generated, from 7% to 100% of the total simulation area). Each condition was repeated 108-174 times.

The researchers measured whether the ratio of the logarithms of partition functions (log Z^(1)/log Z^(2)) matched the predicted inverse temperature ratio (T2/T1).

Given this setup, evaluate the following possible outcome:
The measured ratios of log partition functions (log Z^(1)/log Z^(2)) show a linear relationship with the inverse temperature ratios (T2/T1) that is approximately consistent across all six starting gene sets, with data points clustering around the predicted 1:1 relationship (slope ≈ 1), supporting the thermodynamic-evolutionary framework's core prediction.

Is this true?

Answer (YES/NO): YES